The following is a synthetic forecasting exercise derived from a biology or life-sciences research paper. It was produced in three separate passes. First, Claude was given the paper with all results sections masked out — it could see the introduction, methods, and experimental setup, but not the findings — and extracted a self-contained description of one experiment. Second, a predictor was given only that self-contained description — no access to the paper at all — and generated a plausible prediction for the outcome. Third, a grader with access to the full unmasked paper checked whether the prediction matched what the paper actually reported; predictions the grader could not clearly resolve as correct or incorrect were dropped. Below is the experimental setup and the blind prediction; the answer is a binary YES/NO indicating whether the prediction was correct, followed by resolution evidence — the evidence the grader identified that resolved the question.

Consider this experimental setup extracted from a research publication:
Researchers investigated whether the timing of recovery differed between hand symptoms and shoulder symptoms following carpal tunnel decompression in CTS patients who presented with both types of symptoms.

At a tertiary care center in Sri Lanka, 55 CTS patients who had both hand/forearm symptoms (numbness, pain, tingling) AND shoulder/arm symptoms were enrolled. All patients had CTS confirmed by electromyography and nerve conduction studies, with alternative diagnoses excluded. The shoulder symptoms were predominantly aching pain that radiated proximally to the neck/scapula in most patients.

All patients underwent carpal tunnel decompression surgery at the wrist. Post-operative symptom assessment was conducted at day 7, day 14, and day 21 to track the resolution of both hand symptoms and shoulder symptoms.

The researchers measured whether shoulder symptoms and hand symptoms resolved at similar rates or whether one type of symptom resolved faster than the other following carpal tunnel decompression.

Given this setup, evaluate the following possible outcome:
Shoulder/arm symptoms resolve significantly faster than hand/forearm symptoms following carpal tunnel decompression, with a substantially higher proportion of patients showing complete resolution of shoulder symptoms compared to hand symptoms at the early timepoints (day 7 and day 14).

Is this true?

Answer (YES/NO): NO